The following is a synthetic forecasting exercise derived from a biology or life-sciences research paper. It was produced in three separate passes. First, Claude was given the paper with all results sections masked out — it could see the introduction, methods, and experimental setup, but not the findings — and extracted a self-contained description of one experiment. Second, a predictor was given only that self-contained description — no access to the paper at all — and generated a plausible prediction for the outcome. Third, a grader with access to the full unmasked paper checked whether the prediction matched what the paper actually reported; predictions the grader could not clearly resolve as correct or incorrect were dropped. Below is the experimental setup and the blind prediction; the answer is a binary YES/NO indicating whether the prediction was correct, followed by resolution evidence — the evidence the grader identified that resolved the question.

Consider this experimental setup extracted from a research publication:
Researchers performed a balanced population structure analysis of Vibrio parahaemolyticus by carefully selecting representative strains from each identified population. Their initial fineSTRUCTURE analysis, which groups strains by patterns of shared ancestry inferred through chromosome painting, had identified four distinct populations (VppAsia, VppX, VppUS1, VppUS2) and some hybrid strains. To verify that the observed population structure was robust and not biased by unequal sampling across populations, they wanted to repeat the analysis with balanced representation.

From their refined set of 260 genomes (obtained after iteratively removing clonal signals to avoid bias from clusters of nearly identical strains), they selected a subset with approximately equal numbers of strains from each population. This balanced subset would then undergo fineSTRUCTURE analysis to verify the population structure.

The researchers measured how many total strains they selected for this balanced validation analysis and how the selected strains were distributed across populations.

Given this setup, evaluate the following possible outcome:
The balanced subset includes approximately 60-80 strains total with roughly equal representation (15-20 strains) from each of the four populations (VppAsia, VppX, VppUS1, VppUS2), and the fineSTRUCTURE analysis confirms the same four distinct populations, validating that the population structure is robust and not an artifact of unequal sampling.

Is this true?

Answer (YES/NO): NO